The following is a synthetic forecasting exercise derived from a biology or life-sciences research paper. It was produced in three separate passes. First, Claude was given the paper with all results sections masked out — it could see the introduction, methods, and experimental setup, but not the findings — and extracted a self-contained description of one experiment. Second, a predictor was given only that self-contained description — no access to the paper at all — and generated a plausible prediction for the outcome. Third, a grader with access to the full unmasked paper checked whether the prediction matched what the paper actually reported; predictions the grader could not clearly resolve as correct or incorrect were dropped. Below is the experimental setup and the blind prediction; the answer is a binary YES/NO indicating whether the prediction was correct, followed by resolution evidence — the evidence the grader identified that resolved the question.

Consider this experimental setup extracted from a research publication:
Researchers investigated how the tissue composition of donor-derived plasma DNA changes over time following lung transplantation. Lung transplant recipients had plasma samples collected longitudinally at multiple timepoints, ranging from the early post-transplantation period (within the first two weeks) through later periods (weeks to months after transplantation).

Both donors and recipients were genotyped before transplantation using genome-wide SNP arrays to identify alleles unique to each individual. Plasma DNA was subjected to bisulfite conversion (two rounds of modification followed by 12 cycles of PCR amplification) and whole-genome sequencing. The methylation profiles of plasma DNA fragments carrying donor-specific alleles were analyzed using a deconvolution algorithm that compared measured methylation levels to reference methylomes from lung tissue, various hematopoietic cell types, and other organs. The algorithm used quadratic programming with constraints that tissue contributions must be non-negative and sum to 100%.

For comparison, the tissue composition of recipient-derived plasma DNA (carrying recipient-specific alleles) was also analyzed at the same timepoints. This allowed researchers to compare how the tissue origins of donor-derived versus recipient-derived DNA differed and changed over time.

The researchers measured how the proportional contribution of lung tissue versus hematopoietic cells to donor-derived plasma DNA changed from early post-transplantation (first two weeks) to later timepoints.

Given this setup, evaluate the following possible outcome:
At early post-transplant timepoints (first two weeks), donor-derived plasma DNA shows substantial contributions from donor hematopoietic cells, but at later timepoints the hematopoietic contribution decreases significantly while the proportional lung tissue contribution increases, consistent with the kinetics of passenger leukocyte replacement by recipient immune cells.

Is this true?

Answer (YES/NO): YES